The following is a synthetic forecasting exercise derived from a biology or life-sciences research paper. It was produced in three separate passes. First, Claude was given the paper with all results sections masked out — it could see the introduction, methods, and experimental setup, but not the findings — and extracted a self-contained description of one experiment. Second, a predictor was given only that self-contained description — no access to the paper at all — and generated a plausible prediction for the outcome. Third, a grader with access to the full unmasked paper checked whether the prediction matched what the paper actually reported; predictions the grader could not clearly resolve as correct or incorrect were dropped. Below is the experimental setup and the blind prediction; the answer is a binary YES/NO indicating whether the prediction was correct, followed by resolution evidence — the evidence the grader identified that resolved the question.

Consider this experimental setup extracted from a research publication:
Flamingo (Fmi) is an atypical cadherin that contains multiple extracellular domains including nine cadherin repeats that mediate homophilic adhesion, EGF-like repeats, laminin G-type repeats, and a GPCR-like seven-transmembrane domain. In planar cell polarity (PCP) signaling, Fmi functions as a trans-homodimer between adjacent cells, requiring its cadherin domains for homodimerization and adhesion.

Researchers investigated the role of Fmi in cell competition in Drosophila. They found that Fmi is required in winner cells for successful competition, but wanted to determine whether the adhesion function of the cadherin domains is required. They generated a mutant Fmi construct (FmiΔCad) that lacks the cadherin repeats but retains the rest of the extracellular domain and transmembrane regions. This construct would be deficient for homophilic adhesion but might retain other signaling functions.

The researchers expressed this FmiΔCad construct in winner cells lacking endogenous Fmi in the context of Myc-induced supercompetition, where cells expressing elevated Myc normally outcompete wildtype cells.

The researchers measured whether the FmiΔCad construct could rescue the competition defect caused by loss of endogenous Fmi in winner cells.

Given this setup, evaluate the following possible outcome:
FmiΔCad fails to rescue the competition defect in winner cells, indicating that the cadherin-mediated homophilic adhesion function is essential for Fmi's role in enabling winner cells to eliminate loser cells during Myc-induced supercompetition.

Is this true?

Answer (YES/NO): NO